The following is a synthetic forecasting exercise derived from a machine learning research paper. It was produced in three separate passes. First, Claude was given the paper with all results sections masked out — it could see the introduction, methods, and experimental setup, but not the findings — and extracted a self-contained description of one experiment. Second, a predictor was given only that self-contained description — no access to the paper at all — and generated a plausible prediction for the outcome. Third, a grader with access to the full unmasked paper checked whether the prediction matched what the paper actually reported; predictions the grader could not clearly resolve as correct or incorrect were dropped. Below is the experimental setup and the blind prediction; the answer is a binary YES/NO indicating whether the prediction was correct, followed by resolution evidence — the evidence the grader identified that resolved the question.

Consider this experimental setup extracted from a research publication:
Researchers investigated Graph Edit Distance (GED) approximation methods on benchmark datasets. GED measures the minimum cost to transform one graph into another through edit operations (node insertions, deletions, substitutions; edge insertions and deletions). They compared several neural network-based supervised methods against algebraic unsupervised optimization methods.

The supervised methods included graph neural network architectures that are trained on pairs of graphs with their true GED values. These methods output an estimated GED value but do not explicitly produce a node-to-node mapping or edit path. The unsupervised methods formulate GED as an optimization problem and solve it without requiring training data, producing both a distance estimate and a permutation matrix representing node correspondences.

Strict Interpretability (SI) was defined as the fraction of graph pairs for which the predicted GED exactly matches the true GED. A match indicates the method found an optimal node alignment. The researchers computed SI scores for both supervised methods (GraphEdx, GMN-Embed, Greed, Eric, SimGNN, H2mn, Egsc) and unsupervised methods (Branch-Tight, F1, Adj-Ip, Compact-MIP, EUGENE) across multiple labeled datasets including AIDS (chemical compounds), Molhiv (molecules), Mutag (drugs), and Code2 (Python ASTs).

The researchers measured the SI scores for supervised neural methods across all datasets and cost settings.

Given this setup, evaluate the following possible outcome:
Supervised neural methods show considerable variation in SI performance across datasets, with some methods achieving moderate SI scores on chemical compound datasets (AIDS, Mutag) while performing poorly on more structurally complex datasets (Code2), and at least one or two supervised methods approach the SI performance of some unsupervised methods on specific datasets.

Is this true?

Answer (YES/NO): NO